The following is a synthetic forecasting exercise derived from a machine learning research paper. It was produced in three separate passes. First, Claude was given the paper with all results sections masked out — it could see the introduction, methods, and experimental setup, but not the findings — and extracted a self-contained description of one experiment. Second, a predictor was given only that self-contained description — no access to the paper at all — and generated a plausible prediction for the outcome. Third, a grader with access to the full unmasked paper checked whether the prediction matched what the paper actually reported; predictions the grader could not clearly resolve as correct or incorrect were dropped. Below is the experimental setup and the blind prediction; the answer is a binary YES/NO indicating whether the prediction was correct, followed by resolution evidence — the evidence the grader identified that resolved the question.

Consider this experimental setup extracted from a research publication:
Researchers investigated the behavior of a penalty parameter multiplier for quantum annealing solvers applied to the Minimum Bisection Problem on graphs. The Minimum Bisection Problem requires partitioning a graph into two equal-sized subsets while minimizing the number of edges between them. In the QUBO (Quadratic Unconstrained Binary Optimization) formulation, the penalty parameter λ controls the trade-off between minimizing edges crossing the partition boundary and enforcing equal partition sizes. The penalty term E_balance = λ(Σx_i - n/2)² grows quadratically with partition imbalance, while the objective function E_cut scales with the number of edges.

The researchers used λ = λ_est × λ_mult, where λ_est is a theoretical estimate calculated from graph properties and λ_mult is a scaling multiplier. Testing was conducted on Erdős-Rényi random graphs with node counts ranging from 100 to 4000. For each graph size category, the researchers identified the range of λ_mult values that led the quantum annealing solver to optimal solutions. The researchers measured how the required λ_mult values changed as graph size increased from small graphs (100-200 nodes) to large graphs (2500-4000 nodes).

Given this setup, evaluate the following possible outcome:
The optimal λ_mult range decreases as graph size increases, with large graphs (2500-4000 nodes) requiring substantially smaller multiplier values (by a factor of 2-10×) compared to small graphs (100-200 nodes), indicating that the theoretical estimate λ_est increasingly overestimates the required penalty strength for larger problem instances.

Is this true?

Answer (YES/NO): NO